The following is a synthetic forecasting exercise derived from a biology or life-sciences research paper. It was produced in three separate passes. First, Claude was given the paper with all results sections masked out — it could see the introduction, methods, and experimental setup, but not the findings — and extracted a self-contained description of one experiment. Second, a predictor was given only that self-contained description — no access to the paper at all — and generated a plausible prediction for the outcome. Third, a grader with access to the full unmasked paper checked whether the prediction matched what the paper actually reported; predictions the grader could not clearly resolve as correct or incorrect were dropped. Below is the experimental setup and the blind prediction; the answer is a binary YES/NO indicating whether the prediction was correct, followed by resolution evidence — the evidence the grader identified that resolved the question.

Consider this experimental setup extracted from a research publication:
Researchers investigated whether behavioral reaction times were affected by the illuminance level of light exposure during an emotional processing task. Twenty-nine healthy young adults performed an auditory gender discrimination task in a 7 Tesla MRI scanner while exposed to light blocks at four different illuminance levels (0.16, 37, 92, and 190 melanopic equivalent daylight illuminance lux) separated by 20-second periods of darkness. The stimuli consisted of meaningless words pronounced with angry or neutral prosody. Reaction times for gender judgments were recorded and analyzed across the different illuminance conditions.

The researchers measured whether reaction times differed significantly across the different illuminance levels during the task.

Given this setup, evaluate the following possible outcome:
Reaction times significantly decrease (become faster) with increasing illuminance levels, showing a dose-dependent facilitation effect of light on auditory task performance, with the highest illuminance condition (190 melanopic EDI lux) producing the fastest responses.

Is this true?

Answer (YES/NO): NO